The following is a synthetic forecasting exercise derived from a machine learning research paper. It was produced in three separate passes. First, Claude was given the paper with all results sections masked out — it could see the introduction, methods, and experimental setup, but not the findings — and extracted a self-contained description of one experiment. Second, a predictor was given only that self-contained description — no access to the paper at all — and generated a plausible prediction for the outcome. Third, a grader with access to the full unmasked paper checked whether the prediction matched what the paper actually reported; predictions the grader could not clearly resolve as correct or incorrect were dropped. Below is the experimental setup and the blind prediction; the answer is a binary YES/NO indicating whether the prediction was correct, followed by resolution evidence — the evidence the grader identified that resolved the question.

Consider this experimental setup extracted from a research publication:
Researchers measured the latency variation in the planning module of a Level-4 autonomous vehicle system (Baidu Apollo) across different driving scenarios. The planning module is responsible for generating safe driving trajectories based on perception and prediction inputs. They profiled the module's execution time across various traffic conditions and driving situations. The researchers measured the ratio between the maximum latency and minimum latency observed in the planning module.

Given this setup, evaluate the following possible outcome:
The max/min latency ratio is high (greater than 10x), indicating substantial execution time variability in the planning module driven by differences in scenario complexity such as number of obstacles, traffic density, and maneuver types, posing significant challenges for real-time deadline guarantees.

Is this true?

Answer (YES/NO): NO